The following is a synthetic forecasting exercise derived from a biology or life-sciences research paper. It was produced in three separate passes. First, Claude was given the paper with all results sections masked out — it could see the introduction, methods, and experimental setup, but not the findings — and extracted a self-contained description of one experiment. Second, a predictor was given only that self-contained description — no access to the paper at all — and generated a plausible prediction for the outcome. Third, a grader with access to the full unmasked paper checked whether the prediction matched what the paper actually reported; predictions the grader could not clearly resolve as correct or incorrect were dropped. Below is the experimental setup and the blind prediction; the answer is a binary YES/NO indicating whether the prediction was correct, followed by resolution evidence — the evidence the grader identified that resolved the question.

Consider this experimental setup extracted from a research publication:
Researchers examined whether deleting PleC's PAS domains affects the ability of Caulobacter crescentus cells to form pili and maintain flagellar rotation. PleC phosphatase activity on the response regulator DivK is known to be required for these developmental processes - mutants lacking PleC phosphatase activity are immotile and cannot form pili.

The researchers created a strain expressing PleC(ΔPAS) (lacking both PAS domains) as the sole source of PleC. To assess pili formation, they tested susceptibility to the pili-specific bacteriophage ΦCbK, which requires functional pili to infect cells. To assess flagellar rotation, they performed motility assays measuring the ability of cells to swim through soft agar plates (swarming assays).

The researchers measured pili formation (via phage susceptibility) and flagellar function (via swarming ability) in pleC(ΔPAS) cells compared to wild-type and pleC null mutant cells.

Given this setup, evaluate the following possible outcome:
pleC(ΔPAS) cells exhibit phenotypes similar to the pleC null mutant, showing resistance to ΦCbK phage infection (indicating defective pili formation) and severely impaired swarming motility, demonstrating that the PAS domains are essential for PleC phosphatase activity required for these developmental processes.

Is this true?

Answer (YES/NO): NO